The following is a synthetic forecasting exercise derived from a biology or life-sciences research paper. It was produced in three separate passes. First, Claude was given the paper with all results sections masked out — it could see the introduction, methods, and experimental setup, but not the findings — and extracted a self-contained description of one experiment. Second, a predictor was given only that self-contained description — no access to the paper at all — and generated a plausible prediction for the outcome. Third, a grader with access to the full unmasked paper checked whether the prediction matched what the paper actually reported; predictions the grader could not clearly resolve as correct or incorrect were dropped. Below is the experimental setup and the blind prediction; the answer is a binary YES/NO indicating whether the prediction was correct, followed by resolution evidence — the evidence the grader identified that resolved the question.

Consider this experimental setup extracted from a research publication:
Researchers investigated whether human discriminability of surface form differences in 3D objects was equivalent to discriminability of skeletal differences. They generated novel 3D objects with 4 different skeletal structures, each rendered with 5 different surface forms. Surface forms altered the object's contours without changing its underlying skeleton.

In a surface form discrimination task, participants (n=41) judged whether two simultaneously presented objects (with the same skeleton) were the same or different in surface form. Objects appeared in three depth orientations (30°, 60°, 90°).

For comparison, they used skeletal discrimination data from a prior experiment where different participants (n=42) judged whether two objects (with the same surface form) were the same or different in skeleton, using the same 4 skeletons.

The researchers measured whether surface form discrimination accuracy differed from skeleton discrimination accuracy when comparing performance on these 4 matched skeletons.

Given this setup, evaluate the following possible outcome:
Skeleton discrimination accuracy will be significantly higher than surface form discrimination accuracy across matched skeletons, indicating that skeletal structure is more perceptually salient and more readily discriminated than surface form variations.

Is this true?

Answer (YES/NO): NO